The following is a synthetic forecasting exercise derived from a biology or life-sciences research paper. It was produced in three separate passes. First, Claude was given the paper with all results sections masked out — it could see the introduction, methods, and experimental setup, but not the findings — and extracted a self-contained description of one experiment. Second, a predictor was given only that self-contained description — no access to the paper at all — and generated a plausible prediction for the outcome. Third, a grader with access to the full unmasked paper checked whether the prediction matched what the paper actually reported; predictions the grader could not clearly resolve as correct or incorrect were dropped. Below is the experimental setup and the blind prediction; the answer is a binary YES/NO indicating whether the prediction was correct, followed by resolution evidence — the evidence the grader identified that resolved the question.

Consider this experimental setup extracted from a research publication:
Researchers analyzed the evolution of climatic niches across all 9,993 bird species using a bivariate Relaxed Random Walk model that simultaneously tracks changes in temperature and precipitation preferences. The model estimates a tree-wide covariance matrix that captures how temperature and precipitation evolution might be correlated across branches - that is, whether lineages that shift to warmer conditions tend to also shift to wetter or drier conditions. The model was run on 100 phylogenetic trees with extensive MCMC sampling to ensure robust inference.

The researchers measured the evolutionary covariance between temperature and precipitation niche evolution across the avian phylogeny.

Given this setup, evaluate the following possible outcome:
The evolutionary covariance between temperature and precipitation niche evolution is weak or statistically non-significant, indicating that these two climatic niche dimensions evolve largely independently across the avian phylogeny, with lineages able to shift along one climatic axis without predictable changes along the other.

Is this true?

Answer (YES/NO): NO